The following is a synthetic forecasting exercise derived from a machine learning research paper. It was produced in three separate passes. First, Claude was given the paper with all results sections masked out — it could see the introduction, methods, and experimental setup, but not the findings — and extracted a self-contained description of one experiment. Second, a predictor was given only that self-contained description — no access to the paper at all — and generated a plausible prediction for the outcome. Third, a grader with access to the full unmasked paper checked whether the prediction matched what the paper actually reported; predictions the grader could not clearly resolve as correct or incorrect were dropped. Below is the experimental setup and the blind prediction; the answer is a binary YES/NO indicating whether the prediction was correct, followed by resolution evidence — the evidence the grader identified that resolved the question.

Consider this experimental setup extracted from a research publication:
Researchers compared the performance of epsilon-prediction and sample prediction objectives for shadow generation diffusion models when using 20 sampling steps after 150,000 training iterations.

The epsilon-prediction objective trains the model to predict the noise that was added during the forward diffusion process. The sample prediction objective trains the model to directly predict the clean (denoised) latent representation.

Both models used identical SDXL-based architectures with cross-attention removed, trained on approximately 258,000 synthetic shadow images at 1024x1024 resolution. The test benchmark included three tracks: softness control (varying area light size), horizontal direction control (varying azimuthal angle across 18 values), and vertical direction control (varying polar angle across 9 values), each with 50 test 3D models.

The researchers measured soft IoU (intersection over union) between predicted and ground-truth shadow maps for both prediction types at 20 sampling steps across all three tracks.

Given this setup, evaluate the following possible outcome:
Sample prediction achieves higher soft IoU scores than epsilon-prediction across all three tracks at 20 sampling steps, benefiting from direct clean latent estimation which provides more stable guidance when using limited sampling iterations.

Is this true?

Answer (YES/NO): YES